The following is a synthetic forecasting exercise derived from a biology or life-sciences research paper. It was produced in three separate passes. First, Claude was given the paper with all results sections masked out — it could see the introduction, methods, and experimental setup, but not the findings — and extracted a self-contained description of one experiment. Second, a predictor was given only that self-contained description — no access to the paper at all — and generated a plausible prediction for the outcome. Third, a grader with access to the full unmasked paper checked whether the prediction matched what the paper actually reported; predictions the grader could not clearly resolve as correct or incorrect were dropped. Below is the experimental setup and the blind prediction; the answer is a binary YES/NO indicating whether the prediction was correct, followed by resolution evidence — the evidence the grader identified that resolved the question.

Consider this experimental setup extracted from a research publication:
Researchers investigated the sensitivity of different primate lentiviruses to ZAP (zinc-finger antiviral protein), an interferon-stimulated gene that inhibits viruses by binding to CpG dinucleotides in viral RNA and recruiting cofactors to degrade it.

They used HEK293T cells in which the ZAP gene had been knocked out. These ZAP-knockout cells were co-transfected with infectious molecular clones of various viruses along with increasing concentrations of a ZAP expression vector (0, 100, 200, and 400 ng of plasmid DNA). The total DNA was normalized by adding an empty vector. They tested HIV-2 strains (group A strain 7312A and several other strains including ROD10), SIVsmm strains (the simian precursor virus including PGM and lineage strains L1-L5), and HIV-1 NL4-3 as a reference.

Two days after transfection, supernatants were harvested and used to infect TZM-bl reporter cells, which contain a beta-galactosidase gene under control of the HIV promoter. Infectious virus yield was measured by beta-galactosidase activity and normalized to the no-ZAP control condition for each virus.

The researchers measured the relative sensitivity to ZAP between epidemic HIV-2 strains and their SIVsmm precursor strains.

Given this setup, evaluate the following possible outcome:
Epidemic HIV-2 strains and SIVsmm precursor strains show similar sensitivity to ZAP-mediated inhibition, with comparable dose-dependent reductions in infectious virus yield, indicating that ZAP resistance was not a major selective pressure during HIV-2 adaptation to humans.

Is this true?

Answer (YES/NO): NO